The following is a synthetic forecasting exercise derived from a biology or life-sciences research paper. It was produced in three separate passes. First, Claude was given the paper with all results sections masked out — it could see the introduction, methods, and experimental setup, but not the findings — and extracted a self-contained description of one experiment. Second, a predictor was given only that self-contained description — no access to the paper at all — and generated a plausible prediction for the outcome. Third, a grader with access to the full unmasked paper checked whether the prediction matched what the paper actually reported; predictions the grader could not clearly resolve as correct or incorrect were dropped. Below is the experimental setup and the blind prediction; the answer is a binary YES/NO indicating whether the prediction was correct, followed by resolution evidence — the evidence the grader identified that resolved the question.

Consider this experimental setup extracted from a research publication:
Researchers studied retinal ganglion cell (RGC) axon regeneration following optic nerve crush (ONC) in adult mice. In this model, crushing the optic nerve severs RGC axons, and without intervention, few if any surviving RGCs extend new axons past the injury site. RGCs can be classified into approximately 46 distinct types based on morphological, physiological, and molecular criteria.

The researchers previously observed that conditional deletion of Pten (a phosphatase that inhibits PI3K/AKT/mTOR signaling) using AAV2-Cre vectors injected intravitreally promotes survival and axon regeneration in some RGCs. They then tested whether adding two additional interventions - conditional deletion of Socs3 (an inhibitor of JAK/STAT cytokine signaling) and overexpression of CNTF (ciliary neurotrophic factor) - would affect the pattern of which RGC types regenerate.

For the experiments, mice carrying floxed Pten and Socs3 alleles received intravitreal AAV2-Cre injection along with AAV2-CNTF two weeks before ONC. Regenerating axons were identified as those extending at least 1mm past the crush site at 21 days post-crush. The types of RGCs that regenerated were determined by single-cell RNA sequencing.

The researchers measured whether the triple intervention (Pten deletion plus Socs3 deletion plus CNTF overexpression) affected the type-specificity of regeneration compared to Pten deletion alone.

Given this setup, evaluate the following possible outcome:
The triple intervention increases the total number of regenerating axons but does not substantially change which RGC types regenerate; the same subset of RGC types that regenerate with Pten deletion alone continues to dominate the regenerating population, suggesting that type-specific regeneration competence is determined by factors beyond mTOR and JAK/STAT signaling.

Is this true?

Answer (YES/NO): NO